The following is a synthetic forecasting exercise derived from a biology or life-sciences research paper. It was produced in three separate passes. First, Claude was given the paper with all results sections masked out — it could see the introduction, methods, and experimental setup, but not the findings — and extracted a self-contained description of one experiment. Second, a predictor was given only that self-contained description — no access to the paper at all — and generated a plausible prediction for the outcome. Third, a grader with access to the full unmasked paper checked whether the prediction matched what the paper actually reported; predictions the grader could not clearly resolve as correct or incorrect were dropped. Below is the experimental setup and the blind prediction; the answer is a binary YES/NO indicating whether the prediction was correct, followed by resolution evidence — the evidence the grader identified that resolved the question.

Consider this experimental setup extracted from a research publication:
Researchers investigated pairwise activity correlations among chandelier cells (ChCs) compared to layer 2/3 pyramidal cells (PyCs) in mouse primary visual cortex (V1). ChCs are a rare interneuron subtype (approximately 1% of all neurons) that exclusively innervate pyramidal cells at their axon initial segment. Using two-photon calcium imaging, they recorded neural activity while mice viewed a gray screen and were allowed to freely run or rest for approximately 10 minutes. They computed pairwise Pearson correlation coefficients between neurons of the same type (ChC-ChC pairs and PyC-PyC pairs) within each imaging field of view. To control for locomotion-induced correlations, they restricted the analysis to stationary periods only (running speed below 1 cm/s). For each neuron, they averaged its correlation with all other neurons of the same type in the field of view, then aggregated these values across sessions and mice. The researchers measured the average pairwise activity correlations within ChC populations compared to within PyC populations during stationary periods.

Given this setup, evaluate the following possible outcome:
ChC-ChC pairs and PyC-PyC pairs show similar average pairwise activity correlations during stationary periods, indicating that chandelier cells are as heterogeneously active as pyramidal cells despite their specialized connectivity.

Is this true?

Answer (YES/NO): NO